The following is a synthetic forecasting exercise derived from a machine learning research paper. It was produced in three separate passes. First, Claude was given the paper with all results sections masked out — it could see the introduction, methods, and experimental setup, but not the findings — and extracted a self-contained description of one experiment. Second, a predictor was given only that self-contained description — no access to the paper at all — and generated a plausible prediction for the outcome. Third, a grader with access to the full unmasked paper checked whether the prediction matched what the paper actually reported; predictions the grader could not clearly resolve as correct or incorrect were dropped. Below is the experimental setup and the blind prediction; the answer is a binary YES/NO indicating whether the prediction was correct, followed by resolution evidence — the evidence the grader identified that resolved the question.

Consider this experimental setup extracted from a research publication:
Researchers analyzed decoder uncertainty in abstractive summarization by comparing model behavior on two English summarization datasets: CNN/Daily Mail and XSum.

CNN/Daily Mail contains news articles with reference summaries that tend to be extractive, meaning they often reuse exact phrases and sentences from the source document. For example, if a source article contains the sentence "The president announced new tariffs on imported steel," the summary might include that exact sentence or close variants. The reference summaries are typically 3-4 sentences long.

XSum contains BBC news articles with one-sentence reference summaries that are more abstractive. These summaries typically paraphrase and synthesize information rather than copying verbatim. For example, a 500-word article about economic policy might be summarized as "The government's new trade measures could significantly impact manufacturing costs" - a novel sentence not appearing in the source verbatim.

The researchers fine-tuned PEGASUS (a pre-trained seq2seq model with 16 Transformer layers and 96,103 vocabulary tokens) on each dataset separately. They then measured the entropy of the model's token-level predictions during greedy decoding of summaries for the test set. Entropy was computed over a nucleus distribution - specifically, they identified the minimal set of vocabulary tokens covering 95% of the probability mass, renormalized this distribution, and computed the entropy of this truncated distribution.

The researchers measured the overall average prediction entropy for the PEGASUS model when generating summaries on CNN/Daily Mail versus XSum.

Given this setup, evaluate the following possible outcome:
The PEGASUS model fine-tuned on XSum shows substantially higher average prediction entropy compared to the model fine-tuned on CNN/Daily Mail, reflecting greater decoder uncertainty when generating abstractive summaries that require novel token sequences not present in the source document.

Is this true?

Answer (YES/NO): YES